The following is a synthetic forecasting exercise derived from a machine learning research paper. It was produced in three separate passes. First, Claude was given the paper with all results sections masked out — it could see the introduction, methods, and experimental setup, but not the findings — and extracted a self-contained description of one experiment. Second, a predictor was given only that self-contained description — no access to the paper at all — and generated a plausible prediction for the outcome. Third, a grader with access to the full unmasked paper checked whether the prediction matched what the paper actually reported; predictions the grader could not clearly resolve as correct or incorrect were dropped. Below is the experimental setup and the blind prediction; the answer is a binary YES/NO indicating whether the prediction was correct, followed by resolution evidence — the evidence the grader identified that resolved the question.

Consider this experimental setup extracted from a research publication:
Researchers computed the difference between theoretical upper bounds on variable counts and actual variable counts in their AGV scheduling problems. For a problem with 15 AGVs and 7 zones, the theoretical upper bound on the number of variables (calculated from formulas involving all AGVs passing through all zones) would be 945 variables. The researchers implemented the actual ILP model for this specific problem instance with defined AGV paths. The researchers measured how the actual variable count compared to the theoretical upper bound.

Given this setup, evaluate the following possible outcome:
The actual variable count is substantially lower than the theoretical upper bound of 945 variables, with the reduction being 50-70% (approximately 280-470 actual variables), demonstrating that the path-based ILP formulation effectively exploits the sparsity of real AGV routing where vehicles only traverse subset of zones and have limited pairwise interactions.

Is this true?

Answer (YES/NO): NO